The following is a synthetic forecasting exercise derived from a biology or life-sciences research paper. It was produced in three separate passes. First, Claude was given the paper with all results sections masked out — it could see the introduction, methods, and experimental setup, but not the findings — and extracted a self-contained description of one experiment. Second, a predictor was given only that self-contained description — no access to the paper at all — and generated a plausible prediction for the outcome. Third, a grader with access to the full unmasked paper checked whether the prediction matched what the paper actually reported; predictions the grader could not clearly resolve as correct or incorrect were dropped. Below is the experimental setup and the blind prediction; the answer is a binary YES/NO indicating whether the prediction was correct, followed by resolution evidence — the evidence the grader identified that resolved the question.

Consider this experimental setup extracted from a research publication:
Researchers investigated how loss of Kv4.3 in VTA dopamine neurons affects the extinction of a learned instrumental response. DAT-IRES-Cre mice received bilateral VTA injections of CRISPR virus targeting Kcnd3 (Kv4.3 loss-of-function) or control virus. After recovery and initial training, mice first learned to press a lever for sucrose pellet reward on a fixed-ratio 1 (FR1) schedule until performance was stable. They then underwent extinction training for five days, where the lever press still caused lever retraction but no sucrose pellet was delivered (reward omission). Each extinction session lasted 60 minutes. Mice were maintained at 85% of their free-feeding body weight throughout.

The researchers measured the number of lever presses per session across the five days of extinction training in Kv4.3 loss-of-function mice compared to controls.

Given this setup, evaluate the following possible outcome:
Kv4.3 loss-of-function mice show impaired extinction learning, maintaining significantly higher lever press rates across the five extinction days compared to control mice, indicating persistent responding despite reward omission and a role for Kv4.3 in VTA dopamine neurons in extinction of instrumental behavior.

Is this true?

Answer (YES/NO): NO